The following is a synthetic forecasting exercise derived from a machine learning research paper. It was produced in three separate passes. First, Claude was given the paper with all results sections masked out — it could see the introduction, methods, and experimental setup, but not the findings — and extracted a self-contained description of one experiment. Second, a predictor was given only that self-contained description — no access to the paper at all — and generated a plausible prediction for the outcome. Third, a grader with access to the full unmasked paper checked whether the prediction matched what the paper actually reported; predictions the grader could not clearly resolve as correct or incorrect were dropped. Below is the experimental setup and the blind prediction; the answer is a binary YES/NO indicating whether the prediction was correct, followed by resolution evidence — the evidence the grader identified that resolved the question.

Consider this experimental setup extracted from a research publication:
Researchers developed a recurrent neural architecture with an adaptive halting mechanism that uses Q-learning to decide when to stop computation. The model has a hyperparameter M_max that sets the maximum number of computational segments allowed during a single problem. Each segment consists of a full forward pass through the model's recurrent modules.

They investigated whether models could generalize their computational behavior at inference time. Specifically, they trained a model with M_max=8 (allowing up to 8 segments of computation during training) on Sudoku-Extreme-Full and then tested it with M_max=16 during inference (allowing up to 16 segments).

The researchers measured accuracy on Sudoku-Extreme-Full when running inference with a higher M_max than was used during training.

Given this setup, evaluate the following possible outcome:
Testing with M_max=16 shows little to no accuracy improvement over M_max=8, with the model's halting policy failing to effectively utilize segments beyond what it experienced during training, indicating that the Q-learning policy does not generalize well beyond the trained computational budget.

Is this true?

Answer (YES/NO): NO